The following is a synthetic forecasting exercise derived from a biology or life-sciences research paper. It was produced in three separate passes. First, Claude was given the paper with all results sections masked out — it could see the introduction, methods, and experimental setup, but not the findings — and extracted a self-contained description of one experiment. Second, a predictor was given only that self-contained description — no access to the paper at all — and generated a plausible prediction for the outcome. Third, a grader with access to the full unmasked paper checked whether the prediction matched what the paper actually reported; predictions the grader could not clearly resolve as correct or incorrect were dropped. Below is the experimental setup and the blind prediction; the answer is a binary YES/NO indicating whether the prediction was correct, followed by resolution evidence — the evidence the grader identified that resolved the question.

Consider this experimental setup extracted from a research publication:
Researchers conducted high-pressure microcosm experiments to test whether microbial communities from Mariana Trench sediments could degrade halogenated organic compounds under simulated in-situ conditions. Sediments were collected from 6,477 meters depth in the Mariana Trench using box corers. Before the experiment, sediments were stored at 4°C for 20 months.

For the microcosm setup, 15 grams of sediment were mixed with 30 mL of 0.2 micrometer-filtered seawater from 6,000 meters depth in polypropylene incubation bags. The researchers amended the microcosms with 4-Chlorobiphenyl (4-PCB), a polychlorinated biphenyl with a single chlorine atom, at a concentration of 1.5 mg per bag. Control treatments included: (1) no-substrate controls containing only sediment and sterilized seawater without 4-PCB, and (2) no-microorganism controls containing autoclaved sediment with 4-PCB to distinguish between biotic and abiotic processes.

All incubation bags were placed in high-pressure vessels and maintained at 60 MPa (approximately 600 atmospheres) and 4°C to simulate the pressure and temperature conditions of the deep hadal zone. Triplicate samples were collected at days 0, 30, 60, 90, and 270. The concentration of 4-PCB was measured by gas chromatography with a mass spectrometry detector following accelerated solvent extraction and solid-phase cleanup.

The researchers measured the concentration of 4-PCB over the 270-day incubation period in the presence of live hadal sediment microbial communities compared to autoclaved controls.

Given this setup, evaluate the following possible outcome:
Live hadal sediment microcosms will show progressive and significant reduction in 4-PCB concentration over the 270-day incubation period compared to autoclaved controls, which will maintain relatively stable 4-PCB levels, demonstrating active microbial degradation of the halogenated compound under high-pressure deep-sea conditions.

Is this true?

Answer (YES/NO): YES